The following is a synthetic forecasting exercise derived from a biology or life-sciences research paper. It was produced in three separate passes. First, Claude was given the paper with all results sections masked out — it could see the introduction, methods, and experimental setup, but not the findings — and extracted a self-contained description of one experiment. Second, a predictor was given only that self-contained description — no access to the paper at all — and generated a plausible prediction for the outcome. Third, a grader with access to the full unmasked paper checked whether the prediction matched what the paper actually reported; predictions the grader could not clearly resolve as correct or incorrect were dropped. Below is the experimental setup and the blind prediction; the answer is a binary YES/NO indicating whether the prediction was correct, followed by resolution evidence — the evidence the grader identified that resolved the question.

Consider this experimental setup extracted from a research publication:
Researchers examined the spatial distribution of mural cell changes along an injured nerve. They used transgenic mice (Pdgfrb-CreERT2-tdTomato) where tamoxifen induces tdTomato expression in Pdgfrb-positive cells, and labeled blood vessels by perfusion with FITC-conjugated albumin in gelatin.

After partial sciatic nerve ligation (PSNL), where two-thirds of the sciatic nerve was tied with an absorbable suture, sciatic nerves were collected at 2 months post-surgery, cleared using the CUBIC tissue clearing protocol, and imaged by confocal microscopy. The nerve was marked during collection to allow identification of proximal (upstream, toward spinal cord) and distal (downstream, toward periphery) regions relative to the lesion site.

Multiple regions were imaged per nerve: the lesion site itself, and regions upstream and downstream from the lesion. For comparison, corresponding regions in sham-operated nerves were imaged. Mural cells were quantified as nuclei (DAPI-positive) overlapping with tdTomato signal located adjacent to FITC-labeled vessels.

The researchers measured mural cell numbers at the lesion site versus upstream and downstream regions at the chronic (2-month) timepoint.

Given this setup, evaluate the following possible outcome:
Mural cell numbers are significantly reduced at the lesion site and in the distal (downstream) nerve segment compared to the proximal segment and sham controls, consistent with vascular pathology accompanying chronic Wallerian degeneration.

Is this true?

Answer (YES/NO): NO